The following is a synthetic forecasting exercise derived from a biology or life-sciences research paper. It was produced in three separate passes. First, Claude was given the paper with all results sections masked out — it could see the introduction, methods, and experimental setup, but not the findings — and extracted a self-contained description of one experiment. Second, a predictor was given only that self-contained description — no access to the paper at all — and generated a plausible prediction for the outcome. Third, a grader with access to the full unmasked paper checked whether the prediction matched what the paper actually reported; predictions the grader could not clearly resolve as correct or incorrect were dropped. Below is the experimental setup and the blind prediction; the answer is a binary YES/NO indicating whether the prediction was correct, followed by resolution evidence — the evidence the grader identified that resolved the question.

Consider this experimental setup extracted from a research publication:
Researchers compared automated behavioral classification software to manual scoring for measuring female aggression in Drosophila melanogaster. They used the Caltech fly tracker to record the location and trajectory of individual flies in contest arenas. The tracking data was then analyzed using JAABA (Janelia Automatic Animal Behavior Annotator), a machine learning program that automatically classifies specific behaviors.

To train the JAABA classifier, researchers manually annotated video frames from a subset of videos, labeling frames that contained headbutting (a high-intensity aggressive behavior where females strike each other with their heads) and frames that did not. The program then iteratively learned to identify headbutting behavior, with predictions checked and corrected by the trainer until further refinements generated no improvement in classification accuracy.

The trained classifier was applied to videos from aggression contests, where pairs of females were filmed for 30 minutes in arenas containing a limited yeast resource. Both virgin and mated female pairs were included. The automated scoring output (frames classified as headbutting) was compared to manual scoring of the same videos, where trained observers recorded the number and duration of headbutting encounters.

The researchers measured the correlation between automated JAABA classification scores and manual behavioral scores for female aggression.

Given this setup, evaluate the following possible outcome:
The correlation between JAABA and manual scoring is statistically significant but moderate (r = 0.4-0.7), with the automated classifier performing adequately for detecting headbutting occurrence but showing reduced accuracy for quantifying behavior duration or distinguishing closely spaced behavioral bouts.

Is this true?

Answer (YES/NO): NO